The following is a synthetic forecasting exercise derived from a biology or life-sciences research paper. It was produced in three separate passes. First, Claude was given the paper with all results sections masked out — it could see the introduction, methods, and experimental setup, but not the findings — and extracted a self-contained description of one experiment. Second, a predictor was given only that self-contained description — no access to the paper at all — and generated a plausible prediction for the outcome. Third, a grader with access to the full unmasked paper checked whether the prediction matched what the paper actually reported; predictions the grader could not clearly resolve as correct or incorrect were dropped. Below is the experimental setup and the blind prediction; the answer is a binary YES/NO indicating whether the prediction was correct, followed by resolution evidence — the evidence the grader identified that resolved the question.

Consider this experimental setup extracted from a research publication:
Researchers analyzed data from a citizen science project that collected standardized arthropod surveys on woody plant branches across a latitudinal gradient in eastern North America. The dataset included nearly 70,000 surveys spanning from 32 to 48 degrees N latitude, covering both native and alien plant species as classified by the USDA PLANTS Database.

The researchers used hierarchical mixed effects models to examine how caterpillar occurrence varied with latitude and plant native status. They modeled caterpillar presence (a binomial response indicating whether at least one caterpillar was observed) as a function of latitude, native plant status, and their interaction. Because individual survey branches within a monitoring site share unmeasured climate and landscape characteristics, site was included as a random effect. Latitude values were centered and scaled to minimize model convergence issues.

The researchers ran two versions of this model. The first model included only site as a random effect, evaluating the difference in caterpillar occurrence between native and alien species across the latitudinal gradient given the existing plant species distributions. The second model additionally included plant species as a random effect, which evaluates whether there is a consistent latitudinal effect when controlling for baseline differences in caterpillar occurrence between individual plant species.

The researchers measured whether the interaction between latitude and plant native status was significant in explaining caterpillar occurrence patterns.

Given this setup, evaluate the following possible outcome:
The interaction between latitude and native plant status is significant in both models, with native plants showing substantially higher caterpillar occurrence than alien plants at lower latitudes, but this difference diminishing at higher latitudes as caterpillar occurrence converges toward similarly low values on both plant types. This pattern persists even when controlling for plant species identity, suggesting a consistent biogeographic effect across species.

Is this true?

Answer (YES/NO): NO